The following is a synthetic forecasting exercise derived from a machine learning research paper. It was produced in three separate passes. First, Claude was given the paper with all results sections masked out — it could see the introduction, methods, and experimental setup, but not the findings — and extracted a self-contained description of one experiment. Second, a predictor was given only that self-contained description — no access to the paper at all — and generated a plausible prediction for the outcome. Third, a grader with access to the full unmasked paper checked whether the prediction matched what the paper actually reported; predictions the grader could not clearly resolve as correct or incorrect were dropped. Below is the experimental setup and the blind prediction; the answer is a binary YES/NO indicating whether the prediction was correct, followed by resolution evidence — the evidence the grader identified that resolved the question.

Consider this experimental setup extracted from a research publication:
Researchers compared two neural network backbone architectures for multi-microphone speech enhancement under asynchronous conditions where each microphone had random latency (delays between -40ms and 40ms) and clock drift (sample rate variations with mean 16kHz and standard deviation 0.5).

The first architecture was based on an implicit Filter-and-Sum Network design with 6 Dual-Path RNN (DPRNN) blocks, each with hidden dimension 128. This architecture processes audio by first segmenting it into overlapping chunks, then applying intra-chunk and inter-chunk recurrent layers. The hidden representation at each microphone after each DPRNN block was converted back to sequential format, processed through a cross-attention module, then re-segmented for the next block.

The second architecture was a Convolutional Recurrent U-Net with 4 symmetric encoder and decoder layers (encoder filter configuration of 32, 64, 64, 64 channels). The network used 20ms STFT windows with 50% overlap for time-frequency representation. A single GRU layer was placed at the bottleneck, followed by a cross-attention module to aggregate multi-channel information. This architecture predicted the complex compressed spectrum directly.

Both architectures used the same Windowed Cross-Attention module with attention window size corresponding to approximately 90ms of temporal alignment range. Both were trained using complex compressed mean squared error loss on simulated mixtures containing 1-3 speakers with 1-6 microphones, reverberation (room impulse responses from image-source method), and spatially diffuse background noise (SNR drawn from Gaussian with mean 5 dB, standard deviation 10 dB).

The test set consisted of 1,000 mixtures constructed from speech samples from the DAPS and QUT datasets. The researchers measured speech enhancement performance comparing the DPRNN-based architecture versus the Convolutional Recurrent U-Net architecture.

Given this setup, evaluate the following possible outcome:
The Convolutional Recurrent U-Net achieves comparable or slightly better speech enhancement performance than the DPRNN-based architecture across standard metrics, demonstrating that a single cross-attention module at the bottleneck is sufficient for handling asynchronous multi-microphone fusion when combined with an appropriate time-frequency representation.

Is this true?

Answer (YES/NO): YES